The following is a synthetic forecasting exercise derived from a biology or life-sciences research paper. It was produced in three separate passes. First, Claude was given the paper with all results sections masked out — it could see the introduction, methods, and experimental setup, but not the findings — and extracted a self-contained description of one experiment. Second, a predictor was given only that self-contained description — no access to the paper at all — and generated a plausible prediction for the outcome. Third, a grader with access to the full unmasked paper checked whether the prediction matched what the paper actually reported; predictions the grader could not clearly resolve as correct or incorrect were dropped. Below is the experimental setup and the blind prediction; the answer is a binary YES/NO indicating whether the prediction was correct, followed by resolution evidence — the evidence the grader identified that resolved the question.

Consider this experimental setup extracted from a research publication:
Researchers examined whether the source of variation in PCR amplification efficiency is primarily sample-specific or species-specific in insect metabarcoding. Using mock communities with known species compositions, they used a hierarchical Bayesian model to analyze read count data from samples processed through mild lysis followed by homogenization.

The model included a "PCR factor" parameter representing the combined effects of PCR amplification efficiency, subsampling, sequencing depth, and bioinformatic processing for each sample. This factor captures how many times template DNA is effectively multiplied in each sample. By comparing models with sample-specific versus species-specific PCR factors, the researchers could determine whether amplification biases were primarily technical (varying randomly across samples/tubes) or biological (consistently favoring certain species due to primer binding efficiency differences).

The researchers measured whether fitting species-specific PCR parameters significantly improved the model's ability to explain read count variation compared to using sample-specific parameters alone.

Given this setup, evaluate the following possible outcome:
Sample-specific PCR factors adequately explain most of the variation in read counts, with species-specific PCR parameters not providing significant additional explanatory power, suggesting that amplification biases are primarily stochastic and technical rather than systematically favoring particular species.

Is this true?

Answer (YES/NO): YES